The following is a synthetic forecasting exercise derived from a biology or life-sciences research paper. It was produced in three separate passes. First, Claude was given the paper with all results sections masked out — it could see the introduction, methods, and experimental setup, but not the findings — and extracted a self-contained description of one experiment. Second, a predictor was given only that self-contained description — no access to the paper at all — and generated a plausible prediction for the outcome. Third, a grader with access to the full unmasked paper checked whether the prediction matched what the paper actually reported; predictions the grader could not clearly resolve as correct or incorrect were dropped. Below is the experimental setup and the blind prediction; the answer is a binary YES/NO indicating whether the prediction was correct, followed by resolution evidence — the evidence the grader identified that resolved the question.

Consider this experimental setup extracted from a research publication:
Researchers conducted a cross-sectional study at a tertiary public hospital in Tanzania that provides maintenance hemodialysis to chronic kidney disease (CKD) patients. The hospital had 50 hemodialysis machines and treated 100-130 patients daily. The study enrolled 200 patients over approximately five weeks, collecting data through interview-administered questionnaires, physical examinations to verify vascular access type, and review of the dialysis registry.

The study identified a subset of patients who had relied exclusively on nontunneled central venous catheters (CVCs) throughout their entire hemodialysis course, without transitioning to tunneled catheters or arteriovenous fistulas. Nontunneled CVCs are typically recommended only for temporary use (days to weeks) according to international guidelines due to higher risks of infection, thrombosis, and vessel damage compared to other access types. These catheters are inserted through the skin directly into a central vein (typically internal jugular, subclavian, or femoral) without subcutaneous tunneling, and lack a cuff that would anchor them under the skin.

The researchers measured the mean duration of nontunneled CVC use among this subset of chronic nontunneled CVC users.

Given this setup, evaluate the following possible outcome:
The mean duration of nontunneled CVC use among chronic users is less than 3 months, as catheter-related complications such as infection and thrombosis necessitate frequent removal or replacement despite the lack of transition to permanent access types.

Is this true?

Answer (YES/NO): NO